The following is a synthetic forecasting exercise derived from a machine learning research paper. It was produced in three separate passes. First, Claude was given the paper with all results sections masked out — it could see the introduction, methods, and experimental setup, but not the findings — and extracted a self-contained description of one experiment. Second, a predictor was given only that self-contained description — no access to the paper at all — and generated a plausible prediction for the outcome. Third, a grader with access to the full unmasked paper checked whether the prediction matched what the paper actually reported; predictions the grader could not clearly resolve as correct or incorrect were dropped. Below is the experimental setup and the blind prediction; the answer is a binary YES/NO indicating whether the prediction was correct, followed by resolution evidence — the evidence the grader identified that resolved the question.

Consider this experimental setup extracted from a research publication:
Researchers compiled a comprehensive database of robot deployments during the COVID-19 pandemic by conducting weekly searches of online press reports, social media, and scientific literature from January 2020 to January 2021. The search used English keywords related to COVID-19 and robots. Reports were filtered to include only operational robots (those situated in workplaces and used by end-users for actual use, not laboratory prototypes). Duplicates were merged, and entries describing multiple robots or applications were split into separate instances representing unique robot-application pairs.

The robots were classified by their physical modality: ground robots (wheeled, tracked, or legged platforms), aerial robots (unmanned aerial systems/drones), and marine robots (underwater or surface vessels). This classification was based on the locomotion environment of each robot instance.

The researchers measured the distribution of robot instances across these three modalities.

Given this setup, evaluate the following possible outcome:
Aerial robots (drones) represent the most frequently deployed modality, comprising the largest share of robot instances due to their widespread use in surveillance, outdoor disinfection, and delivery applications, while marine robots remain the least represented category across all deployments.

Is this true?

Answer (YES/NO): NO